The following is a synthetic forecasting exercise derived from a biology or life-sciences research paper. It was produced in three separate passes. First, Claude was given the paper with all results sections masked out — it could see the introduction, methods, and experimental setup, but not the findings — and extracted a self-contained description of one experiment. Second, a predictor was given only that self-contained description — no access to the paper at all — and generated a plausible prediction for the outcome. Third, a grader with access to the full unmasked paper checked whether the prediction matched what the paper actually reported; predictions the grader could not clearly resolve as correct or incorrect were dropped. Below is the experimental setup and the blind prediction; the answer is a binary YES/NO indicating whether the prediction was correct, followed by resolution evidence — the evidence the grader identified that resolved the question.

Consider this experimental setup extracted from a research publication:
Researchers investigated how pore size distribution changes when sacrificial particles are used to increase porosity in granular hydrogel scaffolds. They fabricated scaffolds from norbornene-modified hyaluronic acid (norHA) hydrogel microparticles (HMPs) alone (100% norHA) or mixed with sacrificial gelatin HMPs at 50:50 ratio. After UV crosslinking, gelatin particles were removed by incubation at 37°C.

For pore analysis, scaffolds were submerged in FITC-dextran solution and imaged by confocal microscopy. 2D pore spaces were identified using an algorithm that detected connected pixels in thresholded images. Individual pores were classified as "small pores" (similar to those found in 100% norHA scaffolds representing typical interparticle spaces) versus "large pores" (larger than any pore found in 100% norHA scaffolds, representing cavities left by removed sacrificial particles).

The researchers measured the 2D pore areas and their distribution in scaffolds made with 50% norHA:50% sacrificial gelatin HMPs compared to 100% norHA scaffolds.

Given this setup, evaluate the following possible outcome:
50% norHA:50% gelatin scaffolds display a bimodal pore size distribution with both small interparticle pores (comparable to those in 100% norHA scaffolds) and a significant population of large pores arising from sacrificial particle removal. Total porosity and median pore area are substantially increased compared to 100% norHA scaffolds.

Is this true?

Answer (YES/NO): YES